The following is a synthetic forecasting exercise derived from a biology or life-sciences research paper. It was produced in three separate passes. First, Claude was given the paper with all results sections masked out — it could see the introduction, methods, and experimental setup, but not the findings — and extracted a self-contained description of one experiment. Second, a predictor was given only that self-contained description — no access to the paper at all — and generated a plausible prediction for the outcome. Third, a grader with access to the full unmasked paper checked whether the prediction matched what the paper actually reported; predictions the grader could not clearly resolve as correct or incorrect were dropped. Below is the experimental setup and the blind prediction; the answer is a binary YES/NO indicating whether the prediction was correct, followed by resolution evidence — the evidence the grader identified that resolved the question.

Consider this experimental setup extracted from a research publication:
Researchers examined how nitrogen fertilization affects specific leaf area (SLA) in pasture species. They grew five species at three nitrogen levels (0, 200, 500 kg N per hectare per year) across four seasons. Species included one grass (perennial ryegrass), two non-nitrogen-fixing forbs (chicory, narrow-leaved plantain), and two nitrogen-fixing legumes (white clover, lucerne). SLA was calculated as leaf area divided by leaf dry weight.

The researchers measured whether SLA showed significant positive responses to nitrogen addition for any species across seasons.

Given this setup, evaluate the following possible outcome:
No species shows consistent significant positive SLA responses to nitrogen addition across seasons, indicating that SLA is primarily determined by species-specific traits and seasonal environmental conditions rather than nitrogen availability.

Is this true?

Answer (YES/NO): NO